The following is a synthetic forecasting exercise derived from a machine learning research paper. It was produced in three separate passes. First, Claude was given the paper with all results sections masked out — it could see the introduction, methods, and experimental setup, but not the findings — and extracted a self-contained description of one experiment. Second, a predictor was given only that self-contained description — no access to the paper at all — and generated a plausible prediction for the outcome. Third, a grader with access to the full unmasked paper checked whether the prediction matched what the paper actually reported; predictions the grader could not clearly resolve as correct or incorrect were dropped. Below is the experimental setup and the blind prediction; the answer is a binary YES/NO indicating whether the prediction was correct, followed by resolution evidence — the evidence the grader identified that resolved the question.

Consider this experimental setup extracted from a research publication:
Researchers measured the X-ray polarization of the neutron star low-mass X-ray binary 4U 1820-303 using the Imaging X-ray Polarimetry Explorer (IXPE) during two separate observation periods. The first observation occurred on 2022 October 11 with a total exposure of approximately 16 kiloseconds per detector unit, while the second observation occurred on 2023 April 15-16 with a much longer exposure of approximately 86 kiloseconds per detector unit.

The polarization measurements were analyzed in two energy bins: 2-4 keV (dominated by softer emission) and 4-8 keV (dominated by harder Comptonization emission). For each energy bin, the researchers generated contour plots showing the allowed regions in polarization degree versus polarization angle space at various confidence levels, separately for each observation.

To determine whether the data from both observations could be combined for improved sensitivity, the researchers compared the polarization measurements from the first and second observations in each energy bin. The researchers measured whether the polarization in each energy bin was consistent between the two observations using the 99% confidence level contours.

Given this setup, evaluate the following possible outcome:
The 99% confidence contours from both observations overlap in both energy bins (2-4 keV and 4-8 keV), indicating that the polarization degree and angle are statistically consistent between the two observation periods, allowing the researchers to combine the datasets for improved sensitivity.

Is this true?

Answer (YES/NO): YES